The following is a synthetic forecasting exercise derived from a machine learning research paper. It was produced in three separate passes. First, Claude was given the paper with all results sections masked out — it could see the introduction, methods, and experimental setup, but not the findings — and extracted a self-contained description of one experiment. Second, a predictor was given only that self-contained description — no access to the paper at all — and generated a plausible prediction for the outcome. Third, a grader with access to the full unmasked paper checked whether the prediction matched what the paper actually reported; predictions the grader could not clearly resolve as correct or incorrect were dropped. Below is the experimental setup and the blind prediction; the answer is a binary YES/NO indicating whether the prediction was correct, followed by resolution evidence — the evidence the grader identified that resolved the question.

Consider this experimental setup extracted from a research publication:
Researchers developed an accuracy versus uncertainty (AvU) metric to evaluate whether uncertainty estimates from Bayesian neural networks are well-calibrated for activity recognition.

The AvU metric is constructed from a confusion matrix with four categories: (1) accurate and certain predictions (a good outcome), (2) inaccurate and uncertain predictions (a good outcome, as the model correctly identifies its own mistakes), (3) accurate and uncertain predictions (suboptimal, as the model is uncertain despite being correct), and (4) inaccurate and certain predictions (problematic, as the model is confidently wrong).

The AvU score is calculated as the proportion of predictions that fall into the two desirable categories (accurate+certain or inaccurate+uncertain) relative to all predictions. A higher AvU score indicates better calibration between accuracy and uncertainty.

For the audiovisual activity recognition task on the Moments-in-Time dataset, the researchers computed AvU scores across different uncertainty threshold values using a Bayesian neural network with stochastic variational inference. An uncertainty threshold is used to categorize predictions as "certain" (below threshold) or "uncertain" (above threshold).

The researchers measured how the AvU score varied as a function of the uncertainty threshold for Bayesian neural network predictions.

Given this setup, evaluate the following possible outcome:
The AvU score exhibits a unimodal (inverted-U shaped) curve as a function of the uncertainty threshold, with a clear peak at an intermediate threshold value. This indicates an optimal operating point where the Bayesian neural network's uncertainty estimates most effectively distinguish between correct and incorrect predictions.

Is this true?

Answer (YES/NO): YES